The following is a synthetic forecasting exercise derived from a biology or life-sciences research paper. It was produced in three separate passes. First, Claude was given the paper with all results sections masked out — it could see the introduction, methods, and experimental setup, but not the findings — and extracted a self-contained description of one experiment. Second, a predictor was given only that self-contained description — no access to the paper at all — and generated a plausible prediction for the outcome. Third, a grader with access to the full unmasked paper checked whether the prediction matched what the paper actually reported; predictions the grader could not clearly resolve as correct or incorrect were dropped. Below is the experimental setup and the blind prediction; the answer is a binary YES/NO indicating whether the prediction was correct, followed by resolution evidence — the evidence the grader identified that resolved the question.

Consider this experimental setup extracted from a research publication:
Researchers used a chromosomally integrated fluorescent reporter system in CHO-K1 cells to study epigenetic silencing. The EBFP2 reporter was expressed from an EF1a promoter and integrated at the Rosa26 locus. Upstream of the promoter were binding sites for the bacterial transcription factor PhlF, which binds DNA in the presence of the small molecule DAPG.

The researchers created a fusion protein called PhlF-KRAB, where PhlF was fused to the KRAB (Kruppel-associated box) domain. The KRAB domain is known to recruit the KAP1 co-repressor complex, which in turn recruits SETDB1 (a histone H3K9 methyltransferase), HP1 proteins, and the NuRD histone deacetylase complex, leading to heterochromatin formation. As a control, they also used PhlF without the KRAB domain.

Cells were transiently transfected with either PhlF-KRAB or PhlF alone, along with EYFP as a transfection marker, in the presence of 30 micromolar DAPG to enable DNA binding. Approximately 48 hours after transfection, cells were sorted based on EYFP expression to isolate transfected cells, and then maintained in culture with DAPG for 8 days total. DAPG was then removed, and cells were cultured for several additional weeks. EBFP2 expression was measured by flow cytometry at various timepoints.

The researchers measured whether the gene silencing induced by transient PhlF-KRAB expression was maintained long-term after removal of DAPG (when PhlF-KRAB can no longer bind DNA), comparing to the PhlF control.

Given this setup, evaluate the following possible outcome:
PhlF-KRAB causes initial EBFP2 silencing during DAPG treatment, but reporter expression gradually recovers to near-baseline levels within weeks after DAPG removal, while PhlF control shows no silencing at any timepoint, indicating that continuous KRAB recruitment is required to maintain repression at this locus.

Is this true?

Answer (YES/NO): YES